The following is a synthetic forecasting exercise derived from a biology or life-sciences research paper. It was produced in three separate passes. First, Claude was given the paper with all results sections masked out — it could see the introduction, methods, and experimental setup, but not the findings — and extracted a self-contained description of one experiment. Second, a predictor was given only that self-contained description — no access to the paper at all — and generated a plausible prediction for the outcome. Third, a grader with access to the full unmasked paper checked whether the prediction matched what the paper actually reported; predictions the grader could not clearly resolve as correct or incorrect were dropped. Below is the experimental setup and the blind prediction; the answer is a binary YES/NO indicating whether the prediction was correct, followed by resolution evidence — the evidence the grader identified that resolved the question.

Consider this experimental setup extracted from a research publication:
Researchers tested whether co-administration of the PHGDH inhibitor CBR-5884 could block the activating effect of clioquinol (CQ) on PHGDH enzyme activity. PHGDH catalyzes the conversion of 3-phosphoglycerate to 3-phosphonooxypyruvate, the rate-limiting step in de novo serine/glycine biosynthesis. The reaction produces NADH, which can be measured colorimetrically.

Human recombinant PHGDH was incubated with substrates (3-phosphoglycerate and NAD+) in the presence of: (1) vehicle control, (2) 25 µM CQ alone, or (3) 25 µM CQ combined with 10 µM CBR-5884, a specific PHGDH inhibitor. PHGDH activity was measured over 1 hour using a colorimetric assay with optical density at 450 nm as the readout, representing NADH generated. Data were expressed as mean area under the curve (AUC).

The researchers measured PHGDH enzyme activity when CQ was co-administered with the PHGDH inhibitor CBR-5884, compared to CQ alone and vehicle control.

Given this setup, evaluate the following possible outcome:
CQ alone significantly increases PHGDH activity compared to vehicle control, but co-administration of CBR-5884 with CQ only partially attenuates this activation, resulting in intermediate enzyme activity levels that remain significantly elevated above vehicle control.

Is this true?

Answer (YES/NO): NO